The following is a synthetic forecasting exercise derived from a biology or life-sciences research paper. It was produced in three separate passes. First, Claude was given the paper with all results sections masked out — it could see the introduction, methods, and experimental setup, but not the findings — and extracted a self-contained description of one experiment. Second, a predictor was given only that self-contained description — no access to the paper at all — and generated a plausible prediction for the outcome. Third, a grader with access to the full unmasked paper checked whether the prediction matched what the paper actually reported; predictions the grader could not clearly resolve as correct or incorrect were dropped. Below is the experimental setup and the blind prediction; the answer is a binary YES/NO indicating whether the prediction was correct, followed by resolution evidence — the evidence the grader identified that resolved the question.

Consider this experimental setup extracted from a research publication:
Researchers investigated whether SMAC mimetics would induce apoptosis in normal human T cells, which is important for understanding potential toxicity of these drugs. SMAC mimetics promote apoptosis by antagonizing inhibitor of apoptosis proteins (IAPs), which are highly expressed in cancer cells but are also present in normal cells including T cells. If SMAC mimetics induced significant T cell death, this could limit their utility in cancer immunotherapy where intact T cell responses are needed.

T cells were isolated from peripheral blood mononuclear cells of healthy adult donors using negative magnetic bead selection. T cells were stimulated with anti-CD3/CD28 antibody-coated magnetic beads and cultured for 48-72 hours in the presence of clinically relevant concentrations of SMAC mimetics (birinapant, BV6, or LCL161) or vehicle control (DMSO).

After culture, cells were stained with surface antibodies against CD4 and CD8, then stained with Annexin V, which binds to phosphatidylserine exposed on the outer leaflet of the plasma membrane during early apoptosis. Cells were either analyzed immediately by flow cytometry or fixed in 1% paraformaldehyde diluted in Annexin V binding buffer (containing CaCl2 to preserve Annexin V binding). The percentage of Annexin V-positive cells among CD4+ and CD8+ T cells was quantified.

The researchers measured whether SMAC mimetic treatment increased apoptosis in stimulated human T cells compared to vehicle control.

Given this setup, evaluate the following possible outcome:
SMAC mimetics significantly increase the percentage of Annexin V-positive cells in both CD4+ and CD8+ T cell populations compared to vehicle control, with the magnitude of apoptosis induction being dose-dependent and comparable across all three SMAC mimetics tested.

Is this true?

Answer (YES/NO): NO